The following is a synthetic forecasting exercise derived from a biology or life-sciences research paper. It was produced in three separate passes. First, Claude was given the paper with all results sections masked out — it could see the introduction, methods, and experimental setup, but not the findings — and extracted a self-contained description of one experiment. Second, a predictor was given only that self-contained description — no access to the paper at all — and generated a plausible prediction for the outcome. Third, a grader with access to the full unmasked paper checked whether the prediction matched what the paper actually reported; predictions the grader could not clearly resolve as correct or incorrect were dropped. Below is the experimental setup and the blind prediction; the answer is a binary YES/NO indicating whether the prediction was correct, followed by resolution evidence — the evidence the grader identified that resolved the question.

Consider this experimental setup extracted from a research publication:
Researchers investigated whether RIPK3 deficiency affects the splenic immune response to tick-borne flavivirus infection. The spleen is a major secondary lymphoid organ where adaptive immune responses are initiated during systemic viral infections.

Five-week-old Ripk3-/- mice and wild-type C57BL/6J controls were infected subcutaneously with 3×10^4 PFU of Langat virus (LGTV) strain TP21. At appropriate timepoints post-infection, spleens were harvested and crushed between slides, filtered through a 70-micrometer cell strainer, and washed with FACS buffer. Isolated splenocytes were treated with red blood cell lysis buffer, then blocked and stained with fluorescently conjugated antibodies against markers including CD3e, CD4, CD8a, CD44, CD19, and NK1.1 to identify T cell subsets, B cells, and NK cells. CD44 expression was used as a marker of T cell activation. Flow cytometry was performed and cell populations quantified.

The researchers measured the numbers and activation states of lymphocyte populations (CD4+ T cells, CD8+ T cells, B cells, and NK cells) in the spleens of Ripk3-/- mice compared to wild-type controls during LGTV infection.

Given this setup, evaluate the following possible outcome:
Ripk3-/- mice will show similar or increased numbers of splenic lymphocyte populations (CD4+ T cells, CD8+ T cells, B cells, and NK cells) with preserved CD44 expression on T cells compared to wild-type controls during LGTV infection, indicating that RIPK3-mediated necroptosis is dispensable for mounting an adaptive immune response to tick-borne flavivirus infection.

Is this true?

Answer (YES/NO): YES